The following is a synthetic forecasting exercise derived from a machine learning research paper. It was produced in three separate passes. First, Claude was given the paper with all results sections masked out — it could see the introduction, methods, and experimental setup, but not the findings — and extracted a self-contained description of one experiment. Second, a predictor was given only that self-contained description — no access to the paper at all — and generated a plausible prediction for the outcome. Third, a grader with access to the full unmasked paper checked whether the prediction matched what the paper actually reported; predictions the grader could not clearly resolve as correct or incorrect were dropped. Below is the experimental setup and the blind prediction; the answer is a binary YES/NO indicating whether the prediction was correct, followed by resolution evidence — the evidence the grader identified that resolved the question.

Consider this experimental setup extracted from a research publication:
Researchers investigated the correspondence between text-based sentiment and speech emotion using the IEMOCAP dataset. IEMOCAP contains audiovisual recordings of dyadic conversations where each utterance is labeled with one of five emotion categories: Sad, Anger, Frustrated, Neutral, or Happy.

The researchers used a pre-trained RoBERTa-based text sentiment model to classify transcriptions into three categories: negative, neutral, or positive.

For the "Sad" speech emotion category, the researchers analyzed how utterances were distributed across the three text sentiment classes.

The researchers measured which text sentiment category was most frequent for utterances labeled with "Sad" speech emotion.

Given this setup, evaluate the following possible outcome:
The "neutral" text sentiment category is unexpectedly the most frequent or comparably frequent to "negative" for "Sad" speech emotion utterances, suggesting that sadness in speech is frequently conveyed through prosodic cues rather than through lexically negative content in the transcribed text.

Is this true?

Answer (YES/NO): YES